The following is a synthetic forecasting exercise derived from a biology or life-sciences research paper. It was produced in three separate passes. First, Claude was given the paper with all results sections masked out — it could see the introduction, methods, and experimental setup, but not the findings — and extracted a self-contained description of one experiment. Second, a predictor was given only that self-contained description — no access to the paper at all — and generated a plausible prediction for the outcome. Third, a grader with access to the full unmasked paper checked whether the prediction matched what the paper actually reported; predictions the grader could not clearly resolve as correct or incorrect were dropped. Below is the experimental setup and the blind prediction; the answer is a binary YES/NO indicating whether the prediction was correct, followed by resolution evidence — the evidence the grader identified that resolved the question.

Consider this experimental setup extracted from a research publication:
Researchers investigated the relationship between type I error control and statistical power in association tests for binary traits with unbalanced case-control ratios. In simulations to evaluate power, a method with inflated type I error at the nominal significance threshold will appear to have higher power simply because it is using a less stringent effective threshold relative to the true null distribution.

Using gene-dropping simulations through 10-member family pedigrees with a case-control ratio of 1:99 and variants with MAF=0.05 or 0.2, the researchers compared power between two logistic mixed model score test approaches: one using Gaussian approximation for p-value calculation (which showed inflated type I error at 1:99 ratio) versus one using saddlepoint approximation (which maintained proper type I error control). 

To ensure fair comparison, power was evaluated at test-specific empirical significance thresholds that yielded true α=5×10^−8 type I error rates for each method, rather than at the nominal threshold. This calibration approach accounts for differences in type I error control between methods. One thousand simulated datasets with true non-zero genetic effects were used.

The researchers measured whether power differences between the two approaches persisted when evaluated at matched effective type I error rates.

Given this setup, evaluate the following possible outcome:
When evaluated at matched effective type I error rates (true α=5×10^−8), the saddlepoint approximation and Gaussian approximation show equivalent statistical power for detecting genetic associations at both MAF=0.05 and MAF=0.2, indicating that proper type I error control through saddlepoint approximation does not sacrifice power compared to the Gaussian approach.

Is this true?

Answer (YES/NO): NO